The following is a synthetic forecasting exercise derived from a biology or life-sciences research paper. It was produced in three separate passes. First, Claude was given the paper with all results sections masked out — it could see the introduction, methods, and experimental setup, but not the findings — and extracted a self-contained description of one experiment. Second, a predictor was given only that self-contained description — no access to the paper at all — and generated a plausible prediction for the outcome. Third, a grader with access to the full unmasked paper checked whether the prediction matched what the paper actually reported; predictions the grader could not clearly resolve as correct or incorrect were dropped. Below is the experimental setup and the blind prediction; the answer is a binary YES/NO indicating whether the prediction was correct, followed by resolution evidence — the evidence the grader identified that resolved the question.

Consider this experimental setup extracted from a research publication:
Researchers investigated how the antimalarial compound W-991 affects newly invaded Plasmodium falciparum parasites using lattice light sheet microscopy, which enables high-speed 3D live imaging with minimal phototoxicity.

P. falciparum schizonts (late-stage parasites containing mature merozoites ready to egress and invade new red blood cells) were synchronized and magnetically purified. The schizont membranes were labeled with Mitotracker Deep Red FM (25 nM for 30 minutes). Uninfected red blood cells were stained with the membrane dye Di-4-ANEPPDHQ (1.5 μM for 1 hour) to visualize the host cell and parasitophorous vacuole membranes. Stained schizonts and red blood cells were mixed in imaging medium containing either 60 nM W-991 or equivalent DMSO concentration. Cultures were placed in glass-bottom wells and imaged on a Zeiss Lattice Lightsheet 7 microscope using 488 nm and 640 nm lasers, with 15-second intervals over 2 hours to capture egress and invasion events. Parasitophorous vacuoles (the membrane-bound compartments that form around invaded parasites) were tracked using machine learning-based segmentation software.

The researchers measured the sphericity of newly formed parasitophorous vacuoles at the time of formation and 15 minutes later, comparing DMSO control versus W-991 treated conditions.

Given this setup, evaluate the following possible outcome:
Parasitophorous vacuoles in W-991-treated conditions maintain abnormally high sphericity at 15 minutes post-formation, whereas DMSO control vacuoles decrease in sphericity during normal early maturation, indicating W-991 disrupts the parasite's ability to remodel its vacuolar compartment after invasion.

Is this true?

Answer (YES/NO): YES